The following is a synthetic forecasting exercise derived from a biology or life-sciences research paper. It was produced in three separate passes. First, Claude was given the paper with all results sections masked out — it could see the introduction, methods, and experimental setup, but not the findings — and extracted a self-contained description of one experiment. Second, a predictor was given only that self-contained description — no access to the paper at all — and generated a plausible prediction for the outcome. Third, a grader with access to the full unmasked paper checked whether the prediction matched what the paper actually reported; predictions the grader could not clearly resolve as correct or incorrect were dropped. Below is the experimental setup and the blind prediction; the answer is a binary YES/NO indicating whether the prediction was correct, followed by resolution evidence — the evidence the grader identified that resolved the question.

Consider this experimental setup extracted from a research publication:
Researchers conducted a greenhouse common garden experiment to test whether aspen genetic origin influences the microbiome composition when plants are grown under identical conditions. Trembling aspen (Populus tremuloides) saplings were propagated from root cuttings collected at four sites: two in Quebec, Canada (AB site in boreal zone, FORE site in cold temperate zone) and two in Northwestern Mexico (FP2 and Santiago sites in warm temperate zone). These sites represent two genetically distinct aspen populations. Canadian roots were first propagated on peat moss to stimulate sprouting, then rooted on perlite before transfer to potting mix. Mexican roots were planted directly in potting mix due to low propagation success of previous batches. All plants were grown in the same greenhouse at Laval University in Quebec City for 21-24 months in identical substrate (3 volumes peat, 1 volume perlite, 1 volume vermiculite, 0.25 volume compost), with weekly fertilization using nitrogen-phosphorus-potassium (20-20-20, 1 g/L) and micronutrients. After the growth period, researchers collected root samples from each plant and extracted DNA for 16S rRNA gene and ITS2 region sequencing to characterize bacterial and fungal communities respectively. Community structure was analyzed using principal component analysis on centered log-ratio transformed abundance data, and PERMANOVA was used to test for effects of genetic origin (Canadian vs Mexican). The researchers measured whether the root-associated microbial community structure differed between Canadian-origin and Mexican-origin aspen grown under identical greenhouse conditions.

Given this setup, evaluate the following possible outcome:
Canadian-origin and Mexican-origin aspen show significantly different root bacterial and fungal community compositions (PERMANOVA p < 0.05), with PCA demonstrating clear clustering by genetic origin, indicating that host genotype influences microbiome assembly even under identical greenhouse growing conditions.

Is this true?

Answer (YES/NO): NO